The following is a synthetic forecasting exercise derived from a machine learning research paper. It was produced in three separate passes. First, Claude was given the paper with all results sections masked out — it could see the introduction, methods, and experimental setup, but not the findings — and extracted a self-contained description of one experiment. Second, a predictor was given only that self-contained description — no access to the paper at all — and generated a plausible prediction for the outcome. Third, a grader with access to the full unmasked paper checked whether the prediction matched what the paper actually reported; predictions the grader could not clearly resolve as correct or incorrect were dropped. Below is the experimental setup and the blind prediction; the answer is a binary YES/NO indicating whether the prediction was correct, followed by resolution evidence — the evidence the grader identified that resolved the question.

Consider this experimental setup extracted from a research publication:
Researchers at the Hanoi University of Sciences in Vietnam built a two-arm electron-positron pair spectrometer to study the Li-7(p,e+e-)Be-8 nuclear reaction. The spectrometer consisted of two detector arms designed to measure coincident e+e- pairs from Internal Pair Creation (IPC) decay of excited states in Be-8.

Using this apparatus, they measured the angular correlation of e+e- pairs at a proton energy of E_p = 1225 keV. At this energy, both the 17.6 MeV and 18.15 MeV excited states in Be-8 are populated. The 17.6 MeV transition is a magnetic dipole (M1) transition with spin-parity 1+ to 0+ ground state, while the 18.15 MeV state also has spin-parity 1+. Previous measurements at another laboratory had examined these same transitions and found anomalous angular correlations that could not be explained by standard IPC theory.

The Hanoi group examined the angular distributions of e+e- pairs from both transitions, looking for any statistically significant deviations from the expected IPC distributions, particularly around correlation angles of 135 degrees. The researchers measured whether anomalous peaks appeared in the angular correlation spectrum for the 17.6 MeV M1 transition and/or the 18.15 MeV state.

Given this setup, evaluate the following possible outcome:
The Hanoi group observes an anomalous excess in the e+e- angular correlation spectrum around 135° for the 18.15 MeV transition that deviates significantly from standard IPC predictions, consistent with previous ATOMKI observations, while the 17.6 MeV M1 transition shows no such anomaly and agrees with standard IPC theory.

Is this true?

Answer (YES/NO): YES